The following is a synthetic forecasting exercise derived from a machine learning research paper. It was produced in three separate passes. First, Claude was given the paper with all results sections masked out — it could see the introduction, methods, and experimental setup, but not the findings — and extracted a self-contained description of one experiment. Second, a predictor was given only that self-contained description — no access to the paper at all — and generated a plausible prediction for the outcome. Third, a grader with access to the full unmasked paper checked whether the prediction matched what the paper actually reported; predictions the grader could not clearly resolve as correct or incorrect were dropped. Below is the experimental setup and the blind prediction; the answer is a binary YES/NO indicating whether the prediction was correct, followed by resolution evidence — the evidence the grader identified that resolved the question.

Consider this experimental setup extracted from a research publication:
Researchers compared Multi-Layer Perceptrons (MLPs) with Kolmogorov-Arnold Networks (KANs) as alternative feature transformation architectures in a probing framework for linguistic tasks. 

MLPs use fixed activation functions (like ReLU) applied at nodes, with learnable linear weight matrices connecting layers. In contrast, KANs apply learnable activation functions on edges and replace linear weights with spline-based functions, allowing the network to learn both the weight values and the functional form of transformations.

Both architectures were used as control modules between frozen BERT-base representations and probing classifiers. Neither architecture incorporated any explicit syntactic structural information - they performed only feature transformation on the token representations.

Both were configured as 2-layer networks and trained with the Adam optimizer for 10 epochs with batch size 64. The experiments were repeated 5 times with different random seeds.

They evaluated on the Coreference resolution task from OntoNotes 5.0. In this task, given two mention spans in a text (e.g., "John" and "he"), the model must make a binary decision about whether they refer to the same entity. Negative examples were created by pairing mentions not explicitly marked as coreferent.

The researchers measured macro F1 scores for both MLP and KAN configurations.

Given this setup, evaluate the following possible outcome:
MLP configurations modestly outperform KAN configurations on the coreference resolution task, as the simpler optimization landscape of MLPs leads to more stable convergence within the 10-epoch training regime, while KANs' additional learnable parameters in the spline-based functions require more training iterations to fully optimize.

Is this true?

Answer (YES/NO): NO